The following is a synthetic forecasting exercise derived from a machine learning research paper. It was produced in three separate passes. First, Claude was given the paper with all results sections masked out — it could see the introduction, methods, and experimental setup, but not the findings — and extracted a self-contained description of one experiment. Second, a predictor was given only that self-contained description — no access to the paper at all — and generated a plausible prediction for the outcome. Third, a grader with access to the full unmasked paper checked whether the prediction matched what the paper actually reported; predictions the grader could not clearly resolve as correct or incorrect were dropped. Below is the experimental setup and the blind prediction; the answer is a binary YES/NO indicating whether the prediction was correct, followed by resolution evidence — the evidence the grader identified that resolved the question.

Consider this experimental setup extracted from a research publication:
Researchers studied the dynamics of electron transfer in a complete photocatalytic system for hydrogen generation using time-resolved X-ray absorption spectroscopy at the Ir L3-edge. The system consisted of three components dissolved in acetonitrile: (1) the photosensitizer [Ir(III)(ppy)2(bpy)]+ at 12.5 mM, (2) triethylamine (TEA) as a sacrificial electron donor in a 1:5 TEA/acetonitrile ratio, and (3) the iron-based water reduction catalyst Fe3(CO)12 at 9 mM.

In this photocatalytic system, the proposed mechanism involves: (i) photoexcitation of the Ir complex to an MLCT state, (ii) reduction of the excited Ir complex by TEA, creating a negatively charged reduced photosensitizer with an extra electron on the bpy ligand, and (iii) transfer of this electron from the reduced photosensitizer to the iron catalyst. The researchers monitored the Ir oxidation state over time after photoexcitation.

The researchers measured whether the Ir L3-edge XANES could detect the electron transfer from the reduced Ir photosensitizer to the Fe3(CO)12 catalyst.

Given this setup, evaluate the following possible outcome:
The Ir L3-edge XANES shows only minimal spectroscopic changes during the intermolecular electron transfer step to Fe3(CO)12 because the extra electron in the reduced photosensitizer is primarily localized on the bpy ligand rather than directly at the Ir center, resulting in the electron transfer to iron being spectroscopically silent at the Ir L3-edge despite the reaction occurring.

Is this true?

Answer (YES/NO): YES